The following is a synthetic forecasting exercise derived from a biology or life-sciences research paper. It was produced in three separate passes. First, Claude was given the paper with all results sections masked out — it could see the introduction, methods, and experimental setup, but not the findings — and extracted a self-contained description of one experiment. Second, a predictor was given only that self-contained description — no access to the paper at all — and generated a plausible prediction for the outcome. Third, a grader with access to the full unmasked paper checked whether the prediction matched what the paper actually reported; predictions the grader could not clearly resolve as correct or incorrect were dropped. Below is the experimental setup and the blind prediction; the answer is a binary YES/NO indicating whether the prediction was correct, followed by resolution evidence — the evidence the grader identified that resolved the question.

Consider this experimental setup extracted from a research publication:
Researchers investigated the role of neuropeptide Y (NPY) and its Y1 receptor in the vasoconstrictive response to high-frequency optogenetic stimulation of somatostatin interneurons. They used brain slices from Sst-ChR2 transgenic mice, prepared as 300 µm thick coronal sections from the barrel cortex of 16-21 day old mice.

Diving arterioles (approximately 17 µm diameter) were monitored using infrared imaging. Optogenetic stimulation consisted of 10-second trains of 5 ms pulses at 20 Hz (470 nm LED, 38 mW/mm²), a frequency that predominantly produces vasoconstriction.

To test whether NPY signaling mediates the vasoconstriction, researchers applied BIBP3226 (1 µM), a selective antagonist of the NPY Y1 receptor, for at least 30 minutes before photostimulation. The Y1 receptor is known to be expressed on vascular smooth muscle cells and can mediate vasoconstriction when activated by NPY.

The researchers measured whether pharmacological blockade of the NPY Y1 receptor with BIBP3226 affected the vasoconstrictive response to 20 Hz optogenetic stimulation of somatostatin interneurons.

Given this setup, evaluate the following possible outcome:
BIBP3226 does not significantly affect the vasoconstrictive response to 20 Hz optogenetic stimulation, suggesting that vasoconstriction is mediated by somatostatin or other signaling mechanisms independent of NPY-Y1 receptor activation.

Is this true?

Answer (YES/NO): NO